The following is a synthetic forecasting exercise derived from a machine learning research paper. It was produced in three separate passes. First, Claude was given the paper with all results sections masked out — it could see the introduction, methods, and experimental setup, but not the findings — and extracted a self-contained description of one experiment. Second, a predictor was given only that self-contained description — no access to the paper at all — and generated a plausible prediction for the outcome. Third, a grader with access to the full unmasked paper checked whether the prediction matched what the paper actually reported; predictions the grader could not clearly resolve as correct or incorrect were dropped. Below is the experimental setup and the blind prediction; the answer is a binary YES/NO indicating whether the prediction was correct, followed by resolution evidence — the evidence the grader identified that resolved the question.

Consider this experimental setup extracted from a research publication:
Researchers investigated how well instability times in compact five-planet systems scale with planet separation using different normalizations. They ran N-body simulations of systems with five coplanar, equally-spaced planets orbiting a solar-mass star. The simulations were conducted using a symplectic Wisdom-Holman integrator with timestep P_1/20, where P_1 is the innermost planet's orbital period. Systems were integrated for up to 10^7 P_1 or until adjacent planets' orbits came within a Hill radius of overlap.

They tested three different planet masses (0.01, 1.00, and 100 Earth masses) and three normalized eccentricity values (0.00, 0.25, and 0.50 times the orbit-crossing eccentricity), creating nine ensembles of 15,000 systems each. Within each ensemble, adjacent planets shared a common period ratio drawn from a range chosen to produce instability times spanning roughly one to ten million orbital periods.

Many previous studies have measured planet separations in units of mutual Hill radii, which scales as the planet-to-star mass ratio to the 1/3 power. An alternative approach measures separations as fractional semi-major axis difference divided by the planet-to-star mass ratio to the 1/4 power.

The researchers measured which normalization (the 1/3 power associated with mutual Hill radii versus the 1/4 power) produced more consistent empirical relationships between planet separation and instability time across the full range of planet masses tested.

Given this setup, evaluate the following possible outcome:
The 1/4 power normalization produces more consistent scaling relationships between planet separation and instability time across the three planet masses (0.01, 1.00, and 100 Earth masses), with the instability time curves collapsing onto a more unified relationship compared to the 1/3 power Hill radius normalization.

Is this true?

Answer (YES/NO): YES